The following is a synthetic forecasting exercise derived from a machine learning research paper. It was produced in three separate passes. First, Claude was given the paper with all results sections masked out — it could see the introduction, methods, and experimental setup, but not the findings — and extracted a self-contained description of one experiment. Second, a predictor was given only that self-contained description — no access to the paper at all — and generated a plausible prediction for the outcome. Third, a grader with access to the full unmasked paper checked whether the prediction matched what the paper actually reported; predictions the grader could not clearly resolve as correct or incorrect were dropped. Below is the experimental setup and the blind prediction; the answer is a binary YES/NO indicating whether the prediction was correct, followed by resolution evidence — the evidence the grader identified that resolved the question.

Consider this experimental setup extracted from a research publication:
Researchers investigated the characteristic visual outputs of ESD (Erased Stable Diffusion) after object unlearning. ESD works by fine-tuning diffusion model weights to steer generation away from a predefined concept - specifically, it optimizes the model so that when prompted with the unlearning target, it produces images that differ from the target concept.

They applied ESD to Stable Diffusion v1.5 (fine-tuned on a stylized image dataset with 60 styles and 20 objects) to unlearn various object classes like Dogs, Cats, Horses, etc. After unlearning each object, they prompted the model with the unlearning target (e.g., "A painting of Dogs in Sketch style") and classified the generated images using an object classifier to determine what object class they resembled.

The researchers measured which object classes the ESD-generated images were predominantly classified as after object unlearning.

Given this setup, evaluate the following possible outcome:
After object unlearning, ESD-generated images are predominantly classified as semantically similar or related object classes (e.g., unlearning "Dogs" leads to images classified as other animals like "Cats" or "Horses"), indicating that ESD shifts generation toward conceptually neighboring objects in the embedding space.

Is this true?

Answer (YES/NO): NO